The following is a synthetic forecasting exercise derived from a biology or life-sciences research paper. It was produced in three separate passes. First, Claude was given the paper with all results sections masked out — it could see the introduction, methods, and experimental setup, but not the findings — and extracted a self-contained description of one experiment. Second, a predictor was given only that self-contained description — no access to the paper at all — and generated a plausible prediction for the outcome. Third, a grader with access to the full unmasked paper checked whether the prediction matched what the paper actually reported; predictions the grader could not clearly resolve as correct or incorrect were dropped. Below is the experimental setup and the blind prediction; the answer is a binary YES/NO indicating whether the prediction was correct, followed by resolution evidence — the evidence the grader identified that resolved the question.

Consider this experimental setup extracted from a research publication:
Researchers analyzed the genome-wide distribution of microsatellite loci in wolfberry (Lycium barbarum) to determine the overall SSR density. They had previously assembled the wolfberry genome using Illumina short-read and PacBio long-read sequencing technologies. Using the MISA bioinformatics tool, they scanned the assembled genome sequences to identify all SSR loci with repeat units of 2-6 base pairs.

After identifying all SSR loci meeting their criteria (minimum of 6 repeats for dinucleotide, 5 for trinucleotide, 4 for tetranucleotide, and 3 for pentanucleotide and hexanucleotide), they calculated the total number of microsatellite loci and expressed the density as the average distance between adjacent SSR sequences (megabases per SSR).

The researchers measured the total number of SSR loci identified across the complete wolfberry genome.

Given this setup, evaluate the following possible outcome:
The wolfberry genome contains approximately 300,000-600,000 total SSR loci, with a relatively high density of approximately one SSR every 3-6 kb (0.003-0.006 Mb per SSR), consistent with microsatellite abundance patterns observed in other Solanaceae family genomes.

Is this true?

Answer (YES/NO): YES